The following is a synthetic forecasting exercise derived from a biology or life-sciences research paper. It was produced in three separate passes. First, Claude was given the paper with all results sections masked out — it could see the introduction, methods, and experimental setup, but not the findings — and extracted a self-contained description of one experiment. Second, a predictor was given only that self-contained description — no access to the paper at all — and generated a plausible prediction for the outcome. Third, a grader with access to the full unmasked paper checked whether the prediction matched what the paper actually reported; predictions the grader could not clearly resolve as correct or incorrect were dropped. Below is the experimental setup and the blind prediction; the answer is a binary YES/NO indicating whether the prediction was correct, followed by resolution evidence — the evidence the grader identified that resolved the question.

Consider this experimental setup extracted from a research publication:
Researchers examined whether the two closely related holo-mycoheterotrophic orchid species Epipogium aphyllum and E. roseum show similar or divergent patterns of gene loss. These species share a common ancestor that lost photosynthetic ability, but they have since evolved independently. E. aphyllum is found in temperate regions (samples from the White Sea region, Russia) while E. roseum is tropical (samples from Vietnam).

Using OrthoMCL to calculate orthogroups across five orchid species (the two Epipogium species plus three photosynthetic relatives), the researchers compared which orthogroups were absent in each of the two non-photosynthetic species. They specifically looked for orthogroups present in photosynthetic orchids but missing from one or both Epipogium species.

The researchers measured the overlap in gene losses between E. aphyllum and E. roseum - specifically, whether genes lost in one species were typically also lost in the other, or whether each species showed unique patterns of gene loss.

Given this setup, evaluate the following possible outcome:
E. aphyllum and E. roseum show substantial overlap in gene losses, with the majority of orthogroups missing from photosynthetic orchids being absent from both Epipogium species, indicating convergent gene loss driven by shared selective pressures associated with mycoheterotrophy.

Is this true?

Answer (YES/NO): YES